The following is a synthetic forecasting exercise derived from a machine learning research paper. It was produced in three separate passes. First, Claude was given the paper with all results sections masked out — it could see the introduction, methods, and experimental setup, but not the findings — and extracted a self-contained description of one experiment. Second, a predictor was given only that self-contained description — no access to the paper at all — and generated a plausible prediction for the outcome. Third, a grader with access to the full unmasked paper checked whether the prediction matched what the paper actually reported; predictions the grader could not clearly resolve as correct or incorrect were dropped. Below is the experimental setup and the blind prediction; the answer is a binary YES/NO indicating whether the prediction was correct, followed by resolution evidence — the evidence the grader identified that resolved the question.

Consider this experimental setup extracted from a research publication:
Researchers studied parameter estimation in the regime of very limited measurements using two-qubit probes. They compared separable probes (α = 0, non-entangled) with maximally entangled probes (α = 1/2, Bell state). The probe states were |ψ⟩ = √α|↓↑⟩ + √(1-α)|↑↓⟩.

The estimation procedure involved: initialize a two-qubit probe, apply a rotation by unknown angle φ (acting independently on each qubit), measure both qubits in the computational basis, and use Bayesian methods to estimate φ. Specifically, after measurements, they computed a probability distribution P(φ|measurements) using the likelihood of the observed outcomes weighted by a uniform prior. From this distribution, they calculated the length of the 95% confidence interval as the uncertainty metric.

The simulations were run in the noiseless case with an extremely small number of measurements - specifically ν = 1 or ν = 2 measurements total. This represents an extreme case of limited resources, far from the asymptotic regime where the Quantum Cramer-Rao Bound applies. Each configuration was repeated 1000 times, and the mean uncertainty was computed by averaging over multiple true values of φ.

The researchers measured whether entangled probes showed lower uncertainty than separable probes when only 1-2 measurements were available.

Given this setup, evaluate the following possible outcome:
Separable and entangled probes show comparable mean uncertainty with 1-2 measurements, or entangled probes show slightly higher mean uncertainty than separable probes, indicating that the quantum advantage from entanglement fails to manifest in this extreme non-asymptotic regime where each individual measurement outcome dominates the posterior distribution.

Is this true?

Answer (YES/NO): NO